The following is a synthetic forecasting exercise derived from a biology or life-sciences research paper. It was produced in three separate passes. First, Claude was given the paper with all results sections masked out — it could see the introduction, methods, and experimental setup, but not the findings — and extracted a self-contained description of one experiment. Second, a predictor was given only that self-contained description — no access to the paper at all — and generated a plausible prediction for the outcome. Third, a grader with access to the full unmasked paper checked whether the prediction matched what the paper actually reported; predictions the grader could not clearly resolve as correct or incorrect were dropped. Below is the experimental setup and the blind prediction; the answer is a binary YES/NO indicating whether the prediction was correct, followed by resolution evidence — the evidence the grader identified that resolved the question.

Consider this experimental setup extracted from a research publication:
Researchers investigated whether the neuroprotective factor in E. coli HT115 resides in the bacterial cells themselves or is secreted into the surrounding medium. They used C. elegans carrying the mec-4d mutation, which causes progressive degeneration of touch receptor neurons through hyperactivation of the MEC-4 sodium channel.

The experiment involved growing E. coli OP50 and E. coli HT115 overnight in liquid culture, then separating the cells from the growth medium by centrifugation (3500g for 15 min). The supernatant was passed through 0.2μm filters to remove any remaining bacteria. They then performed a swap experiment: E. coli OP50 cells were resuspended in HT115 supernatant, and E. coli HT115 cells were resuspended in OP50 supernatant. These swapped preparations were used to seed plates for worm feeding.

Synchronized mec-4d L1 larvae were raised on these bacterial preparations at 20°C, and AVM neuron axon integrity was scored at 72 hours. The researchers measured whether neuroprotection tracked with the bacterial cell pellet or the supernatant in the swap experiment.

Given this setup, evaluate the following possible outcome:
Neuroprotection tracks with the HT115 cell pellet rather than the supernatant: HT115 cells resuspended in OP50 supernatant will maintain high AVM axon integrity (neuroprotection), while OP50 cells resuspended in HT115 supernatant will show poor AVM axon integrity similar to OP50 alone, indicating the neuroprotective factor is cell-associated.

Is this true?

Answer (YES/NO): YES